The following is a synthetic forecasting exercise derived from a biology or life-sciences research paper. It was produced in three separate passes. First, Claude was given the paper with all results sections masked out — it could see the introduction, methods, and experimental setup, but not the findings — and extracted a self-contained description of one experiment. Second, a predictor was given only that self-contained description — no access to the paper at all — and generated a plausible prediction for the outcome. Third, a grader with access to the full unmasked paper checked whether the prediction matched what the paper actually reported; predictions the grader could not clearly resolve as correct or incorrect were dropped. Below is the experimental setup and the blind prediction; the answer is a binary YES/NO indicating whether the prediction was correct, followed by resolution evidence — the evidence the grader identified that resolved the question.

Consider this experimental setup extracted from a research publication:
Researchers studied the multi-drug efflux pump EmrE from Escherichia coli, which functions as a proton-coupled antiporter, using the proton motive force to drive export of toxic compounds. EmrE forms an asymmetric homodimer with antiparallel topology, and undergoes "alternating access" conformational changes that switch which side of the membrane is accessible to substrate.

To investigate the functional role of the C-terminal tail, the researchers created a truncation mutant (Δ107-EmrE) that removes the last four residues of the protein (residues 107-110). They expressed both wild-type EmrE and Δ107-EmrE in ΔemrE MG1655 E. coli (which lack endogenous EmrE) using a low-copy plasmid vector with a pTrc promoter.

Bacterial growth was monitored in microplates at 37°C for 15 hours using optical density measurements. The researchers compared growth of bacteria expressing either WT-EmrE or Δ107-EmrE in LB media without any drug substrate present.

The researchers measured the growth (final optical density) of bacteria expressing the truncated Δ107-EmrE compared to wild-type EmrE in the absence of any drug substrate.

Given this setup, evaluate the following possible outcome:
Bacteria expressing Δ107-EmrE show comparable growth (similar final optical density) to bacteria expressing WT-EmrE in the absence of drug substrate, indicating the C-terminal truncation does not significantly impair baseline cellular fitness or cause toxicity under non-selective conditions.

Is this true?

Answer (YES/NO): NO